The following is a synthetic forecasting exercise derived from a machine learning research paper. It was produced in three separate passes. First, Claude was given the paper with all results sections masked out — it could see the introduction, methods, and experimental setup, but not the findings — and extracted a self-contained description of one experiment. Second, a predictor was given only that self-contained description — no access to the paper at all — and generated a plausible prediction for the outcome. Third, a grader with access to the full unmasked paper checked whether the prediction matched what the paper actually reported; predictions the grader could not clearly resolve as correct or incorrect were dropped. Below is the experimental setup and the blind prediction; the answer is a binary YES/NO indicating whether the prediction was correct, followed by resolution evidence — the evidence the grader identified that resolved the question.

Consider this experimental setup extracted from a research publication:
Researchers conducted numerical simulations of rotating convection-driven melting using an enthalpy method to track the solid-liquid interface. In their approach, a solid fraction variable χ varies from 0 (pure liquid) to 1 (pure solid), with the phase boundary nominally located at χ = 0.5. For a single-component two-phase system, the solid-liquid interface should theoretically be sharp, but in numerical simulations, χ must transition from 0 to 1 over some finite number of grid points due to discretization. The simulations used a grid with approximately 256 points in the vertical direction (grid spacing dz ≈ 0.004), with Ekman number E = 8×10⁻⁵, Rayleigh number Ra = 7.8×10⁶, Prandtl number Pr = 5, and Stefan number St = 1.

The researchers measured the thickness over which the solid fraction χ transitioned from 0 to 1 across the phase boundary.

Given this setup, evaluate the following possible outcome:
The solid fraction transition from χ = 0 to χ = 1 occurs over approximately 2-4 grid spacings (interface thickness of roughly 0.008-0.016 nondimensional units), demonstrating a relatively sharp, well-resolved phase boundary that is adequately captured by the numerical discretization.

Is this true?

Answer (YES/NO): YES